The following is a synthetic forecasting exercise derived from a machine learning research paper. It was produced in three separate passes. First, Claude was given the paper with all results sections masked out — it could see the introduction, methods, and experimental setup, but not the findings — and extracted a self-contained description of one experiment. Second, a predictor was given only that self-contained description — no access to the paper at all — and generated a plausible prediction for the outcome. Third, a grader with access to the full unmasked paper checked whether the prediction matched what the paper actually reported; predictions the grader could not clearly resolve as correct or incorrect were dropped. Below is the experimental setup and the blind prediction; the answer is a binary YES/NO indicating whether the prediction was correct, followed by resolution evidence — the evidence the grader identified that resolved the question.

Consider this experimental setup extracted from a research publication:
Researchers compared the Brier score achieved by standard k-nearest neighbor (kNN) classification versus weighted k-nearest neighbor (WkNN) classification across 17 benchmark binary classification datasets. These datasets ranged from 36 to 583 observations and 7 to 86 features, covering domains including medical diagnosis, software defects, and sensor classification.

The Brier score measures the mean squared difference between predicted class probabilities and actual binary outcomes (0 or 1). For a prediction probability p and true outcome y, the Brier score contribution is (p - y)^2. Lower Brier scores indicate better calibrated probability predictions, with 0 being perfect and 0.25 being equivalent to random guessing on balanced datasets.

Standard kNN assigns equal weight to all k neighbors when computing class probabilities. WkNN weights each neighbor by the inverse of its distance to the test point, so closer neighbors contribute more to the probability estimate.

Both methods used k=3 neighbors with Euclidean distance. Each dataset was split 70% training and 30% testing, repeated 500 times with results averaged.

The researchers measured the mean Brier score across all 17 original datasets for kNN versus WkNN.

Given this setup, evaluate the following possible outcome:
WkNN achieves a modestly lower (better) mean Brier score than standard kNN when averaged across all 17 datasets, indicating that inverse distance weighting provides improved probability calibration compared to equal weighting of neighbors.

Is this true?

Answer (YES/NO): NO